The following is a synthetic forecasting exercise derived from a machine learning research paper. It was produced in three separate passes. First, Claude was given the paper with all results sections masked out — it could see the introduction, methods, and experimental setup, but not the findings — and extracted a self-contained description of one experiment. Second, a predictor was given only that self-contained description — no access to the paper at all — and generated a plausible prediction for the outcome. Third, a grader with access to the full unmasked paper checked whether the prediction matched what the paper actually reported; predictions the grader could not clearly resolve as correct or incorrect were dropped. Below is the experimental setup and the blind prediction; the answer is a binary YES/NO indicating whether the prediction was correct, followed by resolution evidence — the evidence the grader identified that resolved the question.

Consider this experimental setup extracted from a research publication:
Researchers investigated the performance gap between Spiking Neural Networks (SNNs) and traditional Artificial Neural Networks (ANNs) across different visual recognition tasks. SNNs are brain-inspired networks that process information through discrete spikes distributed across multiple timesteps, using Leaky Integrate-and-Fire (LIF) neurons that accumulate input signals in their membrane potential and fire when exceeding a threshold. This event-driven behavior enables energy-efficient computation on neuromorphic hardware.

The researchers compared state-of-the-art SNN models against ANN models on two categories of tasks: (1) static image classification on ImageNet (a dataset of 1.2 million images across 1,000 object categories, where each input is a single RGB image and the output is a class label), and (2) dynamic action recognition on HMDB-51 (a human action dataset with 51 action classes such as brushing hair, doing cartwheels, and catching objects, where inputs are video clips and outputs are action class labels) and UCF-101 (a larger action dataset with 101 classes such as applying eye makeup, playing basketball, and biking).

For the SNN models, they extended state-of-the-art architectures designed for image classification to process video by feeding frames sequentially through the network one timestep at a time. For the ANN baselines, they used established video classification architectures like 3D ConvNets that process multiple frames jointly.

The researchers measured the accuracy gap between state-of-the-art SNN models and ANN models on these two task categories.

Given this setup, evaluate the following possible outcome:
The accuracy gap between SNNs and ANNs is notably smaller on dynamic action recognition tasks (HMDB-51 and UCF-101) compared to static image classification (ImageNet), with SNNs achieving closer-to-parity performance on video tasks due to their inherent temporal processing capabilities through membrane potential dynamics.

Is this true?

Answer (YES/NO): NO